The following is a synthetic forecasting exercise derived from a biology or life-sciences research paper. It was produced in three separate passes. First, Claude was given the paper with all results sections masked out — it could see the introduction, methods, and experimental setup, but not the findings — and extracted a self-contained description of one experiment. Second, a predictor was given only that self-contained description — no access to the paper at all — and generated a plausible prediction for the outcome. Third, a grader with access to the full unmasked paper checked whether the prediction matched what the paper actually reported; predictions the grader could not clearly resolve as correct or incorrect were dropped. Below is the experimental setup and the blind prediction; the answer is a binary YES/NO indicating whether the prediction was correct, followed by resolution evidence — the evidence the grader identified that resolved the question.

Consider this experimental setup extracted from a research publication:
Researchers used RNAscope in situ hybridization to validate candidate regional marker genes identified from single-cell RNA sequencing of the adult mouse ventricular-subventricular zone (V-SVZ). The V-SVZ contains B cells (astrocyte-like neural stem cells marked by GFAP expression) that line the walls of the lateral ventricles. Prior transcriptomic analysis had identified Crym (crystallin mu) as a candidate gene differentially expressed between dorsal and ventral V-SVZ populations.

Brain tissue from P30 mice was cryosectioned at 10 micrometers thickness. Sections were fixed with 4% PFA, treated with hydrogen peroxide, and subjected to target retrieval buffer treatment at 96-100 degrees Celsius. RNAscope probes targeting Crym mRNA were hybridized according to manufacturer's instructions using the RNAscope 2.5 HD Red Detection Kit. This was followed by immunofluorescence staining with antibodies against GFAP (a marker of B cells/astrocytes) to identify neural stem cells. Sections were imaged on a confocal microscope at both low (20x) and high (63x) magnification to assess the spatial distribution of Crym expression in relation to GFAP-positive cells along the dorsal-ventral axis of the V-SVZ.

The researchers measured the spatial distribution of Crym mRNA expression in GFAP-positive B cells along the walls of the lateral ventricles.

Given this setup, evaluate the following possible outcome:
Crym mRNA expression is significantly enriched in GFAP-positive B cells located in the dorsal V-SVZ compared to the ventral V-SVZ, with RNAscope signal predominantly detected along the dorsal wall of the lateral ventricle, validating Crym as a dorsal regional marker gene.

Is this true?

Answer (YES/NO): NO